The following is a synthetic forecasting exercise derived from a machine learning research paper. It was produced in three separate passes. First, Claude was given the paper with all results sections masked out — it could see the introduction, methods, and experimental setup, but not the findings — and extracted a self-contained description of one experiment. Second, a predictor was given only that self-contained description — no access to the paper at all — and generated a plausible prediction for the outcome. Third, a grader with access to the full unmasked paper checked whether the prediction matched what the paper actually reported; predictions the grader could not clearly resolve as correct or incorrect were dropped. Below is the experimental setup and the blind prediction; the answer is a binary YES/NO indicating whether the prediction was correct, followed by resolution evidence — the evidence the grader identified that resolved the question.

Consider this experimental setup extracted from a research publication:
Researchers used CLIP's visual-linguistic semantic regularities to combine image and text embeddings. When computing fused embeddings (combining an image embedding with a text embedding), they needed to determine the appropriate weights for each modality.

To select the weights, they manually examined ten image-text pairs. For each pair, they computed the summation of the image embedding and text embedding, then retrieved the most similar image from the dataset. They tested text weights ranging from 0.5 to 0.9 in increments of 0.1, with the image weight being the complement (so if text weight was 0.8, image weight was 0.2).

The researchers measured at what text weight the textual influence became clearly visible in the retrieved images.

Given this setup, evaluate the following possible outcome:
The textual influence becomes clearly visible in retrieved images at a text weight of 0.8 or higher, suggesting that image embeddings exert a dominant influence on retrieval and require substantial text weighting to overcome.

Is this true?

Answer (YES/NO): YES